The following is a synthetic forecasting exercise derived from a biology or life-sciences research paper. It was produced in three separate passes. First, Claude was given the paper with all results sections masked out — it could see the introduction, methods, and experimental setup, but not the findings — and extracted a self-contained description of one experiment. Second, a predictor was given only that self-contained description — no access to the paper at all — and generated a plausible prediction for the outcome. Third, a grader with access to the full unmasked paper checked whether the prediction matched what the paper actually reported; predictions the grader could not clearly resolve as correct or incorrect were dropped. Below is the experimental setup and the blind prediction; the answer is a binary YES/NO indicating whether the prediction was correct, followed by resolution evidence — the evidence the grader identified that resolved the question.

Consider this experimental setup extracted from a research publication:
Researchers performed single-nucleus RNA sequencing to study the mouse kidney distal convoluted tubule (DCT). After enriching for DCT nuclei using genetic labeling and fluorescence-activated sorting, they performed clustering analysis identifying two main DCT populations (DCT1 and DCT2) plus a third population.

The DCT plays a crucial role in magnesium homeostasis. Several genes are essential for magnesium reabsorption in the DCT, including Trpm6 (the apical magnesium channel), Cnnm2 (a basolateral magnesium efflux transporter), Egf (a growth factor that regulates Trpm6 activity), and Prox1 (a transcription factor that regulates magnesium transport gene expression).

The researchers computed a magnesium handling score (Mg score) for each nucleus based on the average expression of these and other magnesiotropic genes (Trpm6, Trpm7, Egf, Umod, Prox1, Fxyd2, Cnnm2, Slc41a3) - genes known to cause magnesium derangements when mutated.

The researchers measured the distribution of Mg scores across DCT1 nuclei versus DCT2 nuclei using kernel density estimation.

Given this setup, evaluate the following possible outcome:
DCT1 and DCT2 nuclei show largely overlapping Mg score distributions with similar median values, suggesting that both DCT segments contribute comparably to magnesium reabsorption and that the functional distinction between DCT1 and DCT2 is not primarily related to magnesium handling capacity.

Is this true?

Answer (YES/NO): NO